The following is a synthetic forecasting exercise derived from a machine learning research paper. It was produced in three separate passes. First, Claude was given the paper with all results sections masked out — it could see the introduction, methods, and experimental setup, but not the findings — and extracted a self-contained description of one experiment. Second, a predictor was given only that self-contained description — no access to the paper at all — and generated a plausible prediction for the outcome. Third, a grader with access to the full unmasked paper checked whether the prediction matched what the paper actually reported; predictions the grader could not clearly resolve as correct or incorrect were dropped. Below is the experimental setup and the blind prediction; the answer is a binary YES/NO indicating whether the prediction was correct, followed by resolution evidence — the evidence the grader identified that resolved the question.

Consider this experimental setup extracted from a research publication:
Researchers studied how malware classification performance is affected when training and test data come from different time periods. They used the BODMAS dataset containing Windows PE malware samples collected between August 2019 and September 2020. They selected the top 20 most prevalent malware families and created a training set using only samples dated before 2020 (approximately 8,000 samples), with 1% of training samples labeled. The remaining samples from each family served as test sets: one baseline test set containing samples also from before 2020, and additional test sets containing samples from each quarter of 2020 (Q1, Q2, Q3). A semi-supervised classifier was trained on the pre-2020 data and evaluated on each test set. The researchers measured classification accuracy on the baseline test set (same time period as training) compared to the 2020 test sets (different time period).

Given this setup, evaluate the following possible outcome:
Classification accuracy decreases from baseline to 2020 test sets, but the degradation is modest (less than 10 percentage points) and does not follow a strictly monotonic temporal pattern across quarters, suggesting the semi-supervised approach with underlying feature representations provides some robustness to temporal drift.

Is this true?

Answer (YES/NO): YES